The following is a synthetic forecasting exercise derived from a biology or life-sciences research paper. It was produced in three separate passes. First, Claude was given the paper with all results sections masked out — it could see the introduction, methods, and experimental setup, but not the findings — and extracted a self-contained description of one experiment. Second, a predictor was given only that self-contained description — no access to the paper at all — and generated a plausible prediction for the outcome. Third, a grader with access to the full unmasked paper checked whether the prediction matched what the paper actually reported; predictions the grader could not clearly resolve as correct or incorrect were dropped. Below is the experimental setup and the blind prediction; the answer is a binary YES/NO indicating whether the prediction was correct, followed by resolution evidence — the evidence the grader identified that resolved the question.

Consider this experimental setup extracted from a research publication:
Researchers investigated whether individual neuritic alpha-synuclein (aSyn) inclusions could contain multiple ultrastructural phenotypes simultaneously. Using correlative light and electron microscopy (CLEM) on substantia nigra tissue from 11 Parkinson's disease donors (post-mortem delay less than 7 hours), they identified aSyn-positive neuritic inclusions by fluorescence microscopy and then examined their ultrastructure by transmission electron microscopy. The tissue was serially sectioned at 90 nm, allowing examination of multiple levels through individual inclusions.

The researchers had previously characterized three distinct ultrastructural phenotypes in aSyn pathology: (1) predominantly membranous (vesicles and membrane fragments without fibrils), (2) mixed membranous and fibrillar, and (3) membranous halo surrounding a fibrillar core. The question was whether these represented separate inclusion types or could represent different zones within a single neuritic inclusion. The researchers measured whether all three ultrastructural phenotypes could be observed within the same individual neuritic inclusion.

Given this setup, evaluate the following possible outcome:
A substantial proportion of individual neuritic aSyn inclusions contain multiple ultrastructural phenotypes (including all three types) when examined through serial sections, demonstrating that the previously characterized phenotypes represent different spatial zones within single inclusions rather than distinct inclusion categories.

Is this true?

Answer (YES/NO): NO